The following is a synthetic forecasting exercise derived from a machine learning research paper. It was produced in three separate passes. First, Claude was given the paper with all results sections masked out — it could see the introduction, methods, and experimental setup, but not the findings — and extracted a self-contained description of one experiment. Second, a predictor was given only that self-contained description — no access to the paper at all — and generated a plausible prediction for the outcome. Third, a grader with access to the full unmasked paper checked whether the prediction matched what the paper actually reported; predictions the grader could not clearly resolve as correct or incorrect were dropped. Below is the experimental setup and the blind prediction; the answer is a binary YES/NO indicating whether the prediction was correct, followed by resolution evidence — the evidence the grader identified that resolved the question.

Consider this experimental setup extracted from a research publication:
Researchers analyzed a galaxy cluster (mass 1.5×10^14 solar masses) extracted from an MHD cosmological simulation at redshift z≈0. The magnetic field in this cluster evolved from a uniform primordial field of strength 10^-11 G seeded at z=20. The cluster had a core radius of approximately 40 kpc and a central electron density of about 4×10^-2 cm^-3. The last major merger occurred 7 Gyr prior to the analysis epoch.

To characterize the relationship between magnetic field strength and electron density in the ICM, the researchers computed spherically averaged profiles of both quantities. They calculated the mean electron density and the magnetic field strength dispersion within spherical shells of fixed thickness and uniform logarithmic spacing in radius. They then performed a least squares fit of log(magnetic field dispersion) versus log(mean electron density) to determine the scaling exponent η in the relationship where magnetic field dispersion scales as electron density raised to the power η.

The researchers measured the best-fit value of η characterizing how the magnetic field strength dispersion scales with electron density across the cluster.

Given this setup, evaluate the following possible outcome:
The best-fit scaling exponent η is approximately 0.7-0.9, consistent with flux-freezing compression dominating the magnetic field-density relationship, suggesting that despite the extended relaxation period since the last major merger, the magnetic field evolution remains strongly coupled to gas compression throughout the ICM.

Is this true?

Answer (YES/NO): NO